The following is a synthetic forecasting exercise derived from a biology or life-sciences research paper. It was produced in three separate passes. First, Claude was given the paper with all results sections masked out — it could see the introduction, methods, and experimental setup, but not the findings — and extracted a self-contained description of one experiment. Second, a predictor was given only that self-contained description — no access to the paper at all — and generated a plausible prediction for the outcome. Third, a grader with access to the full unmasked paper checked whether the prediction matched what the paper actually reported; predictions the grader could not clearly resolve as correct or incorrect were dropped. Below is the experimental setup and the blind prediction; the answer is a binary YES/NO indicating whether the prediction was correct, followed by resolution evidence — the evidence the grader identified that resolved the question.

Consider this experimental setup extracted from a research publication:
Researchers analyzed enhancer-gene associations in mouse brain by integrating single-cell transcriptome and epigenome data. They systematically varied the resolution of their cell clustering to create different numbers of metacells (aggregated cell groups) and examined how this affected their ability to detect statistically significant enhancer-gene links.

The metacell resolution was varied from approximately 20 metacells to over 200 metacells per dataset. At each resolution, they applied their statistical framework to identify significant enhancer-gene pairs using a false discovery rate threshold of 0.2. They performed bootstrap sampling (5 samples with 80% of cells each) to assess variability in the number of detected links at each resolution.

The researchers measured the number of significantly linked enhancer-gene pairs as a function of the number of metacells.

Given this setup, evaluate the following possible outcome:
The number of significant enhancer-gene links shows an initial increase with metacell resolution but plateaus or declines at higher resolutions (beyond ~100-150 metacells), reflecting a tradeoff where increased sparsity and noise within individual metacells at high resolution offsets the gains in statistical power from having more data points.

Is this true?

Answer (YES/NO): NO